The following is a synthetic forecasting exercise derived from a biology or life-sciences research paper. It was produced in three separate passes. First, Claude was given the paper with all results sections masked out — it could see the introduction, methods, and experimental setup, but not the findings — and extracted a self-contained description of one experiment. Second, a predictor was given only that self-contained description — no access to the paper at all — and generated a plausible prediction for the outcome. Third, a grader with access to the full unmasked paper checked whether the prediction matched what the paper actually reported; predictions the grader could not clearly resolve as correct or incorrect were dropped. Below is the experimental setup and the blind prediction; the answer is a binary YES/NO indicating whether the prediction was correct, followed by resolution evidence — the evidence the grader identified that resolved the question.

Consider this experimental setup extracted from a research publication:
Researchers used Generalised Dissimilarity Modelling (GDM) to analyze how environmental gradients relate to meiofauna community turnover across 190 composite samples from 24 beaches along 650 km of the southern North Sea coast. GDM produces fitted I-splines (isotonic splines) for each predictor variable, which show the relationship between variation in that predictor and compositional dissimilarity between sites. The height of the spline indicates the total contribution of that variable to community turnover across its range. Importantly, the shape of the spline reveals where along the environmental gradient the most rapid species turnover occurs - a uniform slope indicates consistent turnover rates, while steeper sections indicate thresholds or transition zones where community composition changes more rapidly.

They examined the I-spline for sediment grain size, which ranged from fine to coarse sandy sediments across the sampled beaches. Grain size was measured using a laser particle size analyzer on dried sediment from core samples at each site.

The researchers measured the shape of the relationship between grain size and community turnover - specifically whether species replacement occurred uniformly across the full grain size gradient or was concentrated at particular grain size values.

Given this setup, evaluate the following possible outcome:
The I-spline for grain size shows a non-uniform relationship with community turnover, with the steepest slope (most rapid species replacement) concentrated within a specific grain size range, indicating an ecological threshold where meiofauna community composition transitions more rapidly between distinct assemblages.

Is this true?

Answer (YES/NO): YES